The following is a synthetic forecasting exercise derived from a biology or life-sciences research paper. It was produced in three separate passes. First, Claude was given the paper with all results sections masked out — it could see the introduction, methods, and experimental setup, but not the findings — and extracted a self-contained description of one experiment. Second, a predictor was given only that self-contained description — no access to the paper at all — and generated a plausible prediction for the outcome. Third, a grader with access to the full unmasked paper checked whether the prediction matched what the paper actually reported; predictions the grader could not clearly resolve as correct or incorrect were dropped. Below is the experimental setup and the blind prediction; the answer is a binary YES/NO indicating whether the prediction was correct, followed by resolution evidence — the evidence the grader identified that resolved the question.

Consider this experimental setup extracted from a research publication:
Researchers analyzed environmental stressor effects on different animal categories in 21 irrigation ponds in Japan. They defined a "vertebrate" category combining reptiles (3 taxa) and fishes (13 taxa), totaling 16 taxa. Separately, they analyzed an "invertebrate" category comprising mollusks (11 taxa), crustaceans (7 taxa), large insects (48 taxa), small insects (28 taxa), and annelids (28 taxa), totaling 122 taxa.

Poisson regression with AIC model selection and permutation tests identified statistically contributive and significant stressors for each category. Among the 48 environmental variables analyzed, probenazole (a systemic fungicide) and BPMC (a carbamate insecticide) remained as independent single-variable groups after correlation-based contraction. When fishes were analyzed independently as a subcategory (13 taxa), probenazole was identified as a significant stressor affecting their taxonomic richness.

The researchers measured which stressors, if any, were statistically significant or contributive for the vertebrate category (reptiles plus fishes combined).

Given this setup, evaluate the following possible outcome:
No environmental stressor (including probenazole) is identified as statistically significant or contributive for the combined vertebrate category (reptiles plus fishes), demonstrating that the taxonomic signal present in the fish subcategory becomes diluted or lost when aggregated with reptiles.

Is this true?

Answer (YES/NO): YES